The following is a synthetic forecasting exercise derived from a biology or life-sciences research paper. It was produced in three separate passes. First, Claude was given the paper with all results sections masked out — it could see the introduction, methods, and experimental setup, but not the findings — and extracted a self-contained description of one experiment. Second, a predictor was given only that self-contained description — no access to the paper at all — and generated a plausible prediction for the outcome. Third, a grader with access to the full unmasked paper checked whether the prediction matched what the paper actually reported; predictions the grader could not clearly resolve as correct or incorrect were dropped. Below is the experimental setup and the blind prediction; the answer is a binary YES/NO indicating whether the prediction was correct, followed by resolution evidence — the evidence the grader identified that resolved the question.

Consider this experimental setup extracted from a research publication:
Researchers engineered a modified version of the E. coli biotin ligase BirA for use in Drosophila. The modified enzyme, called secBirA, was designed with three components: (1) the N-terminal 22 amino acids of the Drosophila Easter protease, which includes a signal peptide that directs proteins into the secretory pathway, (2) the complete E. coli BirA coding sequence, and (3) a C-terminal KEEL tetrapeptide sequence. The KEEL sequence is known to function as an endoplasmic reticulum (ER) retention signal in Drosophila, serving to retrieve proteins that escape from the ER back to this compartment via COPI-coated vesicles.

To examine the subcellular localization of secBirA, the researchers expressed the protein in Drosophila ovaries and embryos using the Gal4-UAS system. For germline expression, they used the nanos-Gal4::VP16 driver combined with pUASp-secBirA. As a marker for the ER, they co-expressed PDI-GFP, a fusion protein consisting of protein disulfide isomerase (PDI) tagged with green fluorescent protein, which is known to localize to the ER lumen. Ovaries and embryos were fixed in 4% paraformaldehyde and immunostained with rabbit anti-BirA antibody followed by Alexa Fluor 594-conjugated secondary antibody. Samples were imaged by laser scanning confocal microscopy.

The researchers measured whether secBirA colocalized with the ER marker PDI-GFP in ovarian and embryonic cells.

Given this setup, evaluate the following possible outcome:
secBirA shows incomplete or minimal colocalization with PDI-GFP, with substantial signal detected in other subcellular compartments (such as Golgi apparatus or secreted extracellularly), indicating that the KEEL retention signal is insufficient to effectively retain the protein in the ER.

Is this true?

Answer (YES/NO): YES